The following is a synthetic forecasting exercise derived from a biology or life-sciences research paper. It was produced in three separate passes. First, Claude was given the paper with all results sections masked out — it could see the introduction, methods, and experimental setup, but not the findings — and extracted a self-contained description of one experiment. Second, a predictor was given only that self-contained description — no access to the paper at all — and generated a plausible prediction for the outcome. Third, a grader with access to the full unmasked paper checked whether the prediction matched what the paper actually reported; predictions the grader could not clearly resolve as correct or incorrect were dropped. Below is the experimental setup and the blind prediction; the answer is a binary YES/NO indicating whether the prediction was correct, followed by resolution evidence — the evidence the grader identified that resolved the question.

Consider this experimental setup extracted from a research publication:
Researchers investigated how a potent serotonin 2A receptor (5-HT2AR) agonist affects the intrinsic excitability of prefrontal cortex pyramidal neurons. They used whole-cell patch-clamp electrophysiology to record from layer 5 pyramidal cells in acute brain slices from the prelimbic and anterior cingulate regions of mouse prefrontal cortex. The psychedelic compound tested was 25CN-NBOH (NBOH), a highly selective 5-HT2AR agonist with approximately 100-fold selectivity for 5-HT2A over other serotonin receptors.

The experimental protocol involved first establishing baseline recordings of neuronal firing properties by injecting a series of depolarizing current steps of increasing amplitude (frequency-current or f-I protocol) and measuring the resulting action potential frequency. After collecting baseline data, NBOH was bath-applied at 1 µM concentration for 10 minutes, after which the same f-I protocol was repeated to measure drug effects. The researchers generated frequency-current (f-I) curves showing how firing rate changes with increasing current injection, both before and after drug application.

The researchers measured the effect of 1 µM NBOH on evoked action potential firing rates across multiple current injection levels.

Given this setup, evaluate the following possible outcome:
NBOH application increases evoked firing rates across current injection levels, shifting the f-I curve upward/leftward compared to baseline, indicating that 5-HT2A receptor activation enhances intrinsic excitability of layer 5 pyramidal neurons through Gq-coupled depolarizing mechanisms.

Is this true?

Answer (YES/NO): NO